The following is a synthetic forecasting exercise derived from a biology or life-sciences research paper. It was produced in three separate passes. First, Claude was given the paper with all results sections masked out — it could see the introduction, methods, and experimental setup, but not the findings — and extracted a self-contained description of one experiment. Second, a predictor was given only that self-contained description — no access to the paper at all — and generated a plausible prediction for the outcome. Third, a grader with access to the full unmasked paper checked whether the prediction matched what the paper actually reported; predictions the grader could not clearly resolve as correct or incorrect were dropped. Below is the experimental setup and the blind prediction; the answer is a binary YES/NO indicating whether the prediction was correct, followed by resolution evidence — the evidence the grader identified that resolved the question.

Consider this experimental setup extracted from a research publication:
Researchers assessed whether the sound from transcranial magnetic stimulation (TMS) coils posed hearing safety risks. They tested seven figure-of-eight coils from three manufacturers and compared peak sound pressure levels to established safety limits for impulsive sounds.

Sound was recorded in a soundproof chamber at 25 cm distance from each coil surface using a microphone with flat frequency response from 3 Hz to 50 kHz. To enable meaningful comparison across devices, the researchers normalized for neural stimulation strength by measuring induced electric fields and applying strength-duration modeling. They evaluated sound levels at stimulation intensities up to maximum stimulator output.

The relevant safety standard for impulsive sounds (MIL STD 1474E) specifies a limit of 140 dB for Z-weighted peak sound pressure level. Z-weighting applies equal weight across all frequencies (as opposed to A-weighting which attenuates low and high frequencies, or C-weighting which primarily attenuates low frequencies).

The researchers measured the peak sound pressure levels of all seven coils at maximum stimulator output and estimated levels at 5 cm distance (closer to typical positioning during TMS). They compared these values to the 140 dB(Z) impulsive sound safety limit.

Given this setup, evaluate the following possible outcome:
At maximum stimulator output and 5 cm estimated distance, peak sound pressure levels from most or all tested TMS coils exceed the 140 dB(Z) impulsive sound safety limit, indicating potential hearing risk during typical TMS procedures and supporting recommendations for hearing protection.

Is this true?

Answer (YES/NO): NO